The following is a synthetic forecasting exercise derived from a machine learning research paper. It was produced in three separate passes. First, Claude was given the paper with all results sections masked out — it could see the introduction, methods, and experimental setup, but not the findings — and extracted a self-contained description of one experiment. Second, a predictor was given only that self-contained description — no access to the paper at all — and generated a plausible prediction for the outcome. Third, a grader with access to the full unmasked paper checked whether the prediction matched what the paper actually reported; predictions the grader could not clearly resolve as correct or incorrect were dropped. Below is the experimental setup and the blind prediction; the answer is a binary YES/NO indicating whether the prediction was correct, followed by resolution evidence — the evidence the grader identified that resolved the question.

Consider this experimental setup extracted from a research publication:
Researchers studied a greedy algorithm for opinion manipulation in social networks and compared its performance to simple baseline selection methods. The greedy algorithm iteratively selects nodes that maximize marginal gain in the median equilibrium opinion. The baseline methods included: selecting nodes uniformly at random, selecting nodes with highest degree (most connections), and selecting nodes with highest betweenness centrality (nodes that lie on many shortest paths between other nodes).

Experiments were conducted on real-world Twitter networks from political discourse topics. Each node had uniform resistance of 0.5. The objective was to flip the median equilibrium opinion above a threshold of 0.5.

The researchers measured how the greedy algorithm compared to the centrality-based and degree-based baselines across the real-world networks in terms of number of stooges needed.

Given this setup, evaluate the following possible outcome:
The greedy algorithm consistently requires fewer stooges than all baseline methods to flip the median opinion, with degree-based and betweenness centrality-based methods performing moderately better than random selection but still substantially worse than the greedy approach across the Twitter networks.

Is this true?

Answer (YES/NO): NO